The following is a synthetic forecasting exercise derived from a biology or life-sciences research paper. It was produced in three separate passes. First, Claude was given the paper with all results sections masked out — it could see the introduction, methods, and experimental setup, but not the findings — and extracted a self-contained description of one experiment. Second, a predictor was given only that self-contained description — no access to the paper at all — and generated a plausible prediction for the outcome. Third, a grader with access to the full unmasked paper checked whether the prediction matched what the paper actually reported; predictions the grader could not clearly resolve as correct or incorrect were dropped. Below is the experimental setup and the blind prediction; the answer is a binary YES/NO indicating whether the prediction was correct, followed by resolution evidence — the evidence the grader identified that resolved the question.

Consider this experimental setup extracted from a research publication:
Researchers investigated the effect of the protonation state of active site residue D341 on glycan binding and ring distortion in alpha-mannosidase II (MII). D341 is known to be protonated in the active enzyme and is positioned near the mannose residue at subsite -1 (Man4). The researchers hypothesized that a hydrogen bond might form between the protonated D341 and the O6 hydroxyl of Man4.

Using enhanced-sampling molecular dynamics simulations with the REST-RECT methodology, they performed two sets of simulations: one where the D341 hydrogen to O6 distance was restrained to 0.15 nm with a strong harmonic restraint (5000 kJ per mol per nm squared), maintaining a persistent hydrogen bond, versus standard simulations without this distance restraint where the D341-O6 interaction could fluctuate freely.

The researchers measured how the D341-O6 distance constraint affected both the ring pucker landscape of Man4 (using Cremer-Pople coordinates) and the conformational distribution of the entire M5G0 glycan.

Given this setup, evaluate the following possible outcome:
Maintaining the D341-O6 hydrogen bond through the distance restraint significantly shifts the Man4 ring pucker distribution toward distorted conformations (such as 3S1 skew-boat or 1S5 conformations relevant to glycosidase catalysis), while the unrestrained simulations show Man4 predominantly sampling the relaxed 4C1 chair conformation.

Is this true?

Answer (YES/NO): YES